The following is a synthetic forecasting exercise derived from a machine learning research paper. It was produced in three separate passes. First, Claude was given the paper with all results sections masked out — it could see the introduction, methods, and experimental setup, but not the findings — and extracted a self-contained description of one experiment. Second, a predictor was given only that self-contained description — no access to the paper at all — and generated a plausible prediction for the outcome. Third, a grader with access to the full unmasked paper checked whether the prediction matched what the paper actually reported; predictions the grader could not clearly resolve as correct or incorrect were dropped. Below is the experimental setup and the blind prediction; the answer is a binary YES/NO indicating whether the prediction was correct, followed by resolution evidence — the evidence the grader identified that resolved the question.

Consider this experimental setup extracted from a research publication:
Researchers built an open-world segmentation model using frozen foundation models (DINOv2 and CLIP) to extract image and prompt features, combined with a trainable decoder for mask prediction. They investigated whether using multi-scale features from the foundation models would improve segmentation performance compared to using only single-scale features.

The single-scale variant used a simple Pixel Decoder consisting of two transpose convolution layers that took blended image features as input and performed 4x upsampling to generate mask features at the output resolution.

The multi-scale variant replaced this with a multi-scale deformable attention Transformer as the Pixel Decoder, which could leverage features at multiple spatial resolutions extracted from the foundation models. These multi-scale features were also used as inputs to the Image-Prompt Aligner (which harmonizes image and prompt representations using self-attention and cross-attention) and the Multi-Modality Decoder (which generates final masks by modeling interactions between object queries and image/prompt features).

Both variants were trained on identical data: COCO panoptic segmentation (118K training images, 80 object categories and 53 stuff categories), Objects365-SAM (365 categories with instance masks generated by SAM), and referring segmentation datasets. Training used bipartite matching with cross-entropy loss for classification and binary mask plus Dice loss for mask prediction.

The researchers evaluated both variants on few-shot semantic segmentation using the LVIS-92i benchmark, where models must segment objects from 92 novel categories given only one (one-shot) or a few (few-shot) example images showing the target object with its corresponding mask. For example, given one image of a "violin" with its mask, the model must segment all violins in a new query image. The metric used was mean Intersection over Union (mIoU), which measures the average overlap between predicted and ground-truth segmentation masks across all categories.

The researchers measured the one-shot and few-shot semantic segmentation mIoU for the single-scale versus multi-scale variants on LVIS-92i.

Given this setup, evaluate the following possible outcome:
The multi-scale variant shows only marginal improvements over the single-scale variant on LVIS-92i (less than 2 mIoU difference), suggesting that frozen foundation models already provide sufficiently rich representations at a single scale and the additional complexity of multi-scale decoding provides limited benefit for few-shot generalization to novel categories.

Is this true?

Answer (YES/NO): YES